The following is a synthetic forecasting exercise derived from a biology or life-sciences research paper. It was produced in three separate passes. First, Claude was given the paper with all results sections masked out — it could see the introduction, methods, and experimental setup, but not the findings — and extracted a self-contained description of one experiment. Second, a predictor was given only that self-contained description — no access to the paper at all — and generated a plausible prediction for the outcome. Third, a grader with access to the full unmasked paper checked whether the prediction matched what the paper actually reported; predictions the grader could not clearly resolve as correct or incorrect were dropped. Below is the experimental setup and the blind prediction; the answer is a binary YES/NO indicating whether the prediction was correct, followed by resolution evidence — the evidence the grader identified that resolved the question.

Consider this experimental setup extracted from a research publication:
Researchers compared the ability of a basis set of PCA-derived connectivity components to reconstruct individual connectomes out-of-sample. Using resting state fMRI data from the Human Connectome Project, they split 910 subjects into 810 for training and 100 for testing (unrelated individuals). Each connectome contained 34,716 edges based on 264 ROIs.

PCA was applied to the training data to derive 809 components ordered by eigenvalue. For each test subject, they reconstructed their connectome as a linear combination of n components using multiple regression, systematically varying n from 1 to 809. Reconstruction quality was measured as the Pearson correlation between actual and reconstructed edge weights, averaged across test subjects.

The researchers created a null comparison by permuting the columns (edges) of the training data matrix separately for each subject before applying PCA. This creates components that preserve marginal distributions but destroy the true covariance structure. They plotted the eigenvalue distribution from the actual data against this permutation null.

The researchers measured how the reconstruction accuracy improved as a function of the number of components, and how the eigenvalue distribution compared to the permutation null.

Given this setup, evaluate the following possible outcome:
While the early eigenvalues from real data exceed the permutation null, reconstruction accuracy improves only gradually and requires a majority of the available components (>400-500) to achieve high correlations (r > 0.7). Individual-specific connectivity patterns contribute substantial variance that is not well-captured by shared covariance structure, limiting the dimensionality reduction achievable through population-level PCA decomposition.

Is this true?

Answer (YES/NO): NO